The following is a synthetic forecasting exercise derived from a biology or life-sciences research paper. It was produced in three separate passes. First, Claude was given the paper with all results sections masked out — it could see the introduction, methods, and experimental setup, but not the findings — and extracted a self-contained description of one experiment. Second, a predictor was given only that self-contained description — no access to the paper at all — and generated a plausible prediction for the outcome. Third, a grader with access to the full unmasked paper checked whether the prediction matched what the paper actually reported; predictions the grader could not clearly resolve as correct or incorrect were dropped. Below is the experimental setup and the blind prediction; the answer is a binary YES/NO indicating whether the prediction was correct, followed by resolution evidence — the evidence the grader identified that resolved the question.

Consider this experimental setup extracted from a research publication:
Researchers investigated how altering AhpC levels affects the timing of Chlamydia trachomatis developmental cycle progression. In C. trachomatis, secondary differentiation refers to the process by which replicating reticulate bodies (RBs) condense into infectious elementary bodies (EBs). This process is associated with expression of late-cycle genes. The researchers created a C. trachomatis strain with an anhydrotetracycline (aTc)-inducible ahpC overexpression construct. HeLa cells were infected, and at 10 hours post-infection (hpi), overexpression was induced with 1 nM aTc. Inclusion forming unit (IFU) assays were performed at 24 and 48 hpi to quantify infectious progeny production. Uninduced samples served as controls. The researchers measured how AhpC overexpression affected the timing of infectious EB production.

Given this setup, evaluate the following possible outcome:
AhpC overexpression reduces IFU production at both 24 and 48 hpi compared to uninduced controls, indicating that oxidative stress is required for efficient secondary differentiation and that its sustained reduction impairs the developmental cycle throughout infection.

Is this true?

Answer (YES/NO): NO